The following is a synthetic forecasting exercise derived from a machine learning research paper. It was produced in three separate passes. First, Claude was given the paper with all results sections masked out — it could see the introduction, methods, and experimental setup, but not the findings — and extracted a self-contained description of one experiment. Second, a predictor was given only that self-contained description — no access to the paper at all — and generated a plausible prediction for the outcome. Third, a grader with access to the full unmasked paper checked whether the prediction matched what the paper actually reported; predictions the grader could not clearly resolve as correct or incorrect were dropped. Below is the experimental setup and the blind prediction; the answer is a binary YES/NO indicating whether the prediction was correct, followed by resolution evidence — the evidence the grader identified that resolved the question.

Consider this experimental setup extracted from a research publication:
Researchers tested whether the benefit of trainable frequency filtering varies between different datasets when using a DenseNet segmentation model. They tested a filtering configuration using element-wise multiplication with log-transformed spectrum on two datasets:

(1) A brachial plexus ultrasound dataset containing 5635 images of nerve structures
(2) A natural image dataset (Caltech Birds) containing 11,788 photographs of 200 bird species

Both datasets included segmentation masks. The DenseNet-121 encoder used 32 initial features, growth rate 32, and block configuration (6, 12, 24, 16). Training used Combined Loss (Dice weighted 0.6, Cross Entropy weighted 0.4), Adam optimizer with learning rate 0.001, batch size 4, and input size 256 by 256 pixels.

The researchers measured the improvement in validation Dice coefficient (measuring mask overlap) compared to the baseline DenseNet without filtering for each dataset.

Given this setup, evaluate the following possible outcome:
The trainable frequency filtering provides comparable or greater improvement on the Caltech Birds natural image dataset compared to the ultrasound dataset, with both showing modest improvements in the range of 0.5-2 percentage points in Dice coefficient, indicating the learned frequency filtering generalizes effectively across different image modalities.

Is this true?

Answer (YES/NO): NO